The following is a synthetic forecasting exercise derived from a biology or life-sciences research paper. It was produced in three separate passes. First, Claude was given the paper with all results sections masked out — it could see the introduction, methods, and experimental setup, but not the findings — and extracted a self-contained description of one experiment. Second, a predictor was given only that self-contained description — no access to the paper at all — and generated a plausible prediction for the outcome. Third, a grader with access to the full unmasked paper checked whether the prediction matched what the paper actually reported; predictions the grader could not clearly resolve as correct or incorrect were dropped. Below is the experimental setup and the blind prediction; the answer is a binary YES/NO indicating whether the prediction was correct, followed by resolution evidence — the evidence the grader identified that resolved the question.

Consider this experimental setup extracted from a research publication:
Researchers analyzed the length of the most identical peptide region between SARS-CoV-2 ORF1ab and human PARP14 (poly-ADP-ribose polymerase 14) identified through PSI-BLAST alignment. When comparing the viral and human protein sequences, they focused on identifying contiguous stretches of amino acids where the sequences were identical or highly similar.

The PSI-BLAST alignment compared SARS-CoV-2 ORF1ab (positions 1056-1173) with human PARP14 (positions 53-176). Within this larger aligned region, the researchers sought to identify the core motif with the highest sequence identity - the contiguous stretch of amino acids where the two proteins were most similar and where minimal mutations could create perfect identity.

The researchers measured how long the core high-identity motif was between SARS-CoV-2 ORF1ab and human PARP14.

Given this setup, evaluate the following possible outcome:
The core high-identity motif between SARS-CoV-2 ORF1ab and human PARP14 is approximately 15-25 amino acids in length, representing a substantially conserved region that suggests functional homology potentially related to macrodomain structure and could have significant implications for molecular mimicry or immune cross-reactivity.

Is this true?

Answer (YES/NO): NO